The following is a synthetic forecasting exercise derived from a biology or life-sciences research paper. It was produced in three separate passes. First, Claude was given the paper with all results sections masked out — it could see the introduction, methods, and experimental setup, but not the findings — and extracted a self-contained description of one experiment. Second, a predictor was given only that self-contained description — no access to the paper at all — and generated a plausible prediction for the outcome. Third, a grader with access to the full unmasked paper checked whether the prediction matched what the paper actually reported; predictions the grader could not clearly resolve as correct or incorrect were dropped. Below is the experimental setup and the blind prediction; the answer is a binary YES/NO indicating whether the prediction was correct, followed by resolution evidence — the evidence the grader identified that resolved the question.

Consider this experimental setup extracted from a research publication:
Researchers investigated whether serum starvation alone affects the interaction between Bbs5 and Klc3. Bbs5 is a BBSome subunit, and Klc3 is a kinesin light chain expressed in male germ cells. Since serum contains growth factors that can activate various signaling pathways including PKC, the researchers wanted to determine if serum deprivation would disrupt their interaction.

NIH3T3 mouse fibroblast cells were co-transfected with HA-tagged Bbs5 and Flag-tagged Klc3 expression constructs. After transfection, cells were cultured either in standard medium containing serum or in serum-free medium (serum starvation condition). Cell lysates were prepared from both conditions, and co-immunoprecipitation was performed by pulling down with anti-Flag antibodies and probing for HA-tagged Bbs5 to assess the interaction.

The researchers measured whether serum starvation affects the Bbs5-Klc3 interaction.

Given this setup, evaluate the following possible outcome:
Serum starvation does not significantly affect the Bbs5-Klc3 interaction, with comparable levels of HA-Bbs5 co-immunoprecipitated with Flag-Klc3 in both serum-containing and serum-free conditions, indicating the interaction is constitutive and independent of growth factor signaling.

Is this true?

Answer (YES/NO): YES